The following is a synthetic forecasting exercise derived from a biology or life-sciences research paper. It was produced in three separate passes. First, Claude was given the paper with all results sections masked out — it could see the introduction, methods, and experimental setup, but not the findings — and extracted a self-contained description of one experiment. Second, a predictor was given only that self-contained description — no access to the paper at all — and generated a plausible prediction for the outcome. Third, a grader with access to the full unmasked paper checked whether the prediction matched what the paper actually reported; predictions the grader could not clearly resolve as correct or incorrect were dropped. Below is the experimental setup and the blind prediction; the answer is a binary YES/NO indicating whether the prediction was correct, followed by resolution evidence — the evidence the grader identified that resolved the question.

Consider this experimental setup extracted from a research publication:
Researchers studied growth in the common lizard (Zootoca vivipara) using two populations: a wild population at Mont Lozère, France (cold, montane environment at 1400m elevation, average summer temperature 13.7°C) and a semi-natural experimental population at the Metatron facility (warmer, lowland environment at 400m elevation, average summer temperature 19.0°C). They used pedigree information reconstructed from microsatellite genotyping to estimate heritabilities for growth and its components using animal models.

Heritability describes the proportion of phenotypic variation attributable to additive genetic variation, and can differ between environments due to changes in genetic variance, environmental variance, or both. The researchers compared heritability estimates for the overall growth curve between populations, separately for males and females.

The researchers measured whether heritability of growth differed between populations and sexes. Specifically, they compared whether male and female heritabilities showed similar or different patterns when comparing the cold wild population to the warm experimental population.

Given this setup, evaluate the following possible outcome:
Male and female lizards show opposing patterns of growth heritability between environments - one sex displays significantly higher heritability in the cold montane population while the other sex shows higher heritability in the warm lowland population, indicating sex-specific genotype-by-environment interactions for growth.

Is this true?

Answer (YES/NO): NO